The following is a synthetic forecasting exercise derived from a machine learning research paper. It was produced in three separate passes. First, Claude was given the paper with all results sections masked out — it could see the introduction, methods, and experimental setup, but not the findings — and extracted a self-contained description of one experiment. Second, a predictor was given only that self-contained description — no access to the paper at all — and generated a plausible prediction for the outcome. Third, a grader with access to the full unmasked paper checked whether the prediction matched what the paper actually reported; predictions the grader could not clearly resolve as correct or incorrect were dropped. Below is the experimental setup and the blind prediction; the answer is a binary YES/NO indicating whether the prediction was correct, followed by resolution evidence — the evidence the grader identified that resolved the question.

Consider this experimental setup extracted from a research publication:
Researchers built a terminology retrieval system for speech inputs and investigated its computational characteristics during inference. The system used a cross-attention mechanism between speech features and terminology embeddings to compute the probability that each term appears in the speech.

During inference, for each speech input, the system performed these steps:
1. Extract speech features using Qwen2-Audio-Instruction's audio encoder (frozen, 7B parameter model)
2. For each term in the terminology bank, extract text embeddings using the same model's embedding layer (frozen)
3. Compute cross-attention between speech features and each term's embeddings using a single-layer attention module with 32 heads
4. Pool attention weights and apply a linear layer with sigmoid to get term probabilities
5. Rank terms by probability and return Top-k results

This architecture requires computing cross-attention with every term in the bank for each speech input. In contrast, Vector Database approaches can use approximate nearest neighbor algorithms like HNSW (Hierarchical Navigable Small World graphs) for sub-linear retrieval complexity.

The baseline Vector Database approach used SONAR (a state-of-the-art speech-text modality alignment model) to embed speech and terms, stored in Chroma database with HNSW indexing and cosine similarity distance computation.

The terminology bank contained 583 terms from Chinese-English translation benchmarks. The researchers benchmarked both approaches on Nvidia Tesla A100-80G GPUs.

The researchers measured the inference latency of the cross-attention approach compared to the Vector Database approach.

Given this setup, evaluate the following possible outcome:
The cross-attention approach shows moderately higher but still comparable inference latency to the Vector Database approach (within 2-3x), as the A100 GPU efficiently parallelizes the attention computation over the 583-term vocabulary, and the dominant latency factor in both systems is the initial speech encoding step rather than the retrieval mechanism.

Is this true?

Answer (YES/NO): NO